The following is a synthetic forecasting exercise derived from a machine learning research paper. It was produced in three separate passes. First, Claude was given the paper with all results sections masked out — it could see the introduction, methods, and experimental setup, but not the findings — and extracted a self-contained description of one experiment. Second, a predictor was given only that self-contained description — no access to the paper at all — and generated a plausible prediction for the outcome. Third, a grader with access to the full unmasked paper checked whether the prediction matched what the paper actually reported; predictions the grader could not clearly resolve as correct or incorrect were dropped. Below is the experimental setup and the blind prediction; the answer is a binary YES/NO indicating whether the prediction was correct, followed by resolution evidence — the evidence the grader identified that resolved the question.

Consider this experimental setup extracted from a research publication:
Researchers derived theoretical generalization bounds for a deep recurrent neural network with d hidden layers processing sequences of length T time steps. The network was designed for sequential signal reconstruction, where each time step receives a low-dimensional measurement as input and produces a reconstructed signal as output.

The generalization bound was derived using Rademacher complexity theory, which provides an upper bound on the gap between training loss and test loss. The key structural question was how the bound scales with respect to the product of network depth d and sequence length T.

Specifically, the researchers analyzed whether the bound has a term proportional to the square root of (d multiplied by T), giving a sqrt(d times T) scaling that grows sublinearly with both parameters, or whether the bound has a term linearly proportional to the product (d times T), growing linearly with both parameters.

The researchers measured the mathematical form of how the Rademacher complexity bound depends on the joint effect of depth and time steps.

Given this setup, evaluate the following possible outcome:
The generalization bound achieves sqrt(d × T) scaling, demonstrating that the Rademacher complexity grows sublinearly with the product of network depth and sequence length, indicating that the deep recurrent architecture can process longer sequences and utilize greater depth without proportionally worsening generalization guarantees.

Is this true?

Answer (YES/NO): YES